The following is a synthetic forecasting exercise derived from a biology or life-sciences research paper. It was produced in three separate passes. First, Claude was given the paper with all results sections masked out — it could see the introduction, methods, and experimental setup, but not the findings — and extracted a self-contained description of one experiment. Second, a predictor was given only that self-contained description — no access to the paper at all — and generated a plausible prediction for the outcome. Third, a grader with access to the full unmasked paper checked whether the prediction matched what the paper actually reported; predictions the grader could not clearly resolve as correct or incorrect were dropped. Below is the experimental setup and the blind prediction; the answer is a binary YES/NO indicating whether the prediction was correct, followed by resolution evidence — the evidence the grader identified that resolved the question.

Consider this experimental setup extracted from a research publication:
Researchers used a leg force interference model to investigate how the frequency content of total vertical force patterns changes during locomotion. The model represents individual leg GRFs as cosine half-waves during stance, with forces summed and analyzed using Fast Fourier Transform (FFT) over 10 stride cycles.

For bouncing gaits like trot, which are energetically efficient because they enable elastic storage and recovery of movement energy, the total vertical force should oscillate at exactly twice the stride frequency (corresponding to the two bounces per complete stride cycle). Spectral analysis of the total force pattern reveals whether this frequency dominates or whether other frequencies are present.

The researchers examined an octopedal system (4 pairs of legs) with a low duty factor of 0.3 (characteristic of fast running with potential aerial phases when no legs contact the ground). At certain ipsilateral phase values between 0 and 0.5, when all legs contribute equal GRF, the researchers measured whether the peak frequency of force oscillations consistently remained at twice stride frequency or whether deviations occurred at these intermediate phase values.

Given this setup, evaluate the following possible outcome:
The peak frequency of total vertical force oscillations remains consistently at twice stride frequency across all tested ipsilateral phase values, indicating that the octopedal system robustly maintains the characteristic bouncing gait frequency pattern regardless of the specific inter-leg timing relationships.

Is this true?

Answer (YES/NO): NO